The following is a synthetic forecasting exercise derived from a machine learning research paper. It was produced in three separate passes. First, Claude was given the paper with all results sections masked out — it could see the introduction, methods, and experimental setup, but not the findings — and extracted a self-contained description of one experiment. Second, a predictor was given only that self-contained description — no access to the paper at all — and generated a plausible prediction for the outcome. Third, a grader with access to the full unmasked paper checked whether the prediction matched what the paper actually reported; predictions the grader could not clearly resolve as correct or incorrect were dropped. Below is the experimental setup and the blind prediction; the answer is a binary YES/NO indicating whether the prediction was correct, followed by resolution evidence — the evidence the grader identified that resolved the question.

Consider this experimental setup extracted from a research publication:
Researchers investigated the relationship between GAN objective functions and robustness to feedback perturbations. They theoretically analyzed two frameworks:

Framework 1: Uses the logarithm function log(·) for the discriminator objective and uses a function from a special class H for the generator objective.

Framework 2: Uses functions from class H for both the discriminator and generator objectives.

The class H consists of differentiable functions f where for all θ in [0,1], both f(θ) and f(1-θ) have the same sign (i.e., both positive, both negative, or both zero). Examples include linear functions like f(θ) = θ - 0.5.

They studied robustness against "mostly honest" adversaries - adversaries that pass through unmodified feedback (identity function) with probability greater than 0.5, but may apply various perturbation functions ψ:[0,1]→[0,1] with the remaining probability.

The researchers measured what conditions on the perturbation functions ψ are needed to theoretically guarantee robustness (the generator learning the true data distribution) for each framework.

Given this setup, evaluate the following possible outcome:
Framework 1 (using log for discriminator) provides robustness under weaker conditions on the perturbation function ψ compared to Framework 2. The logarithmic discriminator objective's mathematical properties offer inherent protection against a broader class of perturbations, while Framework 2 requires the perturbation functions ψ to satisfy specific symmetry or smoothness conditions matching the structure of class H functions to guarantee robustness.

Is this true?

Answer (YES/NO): NO